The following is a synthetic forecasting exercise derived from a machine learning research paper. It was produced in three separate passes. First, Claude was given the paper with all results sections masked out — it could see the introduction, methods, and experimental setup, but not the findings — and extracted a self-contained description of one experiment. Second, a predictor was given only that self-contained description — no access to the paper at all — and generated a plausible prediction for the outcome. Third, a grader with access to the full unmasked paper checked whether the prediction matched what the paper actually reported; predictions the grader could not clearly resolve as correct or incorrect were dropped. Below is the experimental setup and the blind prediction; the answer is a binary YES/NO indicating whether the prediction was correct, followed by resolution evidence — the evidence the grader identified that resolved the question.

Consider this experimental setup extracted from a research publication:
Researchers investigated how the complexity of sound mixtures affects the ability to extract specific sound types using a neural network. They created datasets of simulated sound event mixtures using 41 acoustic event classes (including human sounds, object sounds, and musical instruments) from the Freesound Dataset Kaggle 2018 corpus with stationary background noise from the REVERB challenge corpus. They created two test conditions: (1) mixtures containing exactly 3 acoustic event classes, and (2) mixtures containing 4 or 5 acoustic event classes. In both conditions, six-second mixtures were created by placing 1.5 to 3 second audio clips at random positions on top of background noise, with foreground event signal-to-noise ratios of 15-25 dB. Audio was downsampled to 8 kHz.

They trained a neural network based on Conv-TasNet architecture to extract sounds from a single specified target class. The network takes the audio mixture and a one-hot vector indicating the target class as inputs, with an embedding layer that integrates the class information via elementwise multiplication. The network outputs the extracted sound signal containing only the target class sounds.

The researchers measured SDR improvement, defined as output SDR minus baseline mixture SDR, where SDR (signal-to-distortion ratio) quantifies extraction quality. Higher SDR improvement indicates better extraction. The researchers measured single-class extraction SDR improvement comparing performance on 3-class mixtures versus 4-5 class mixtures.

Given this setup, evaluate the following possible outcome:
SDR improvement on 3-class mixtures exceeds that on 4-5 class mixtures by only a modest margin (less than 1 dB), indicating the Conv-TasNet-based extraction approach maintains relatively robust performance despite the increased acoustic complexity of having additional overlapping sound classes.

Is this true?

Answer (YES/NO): NO